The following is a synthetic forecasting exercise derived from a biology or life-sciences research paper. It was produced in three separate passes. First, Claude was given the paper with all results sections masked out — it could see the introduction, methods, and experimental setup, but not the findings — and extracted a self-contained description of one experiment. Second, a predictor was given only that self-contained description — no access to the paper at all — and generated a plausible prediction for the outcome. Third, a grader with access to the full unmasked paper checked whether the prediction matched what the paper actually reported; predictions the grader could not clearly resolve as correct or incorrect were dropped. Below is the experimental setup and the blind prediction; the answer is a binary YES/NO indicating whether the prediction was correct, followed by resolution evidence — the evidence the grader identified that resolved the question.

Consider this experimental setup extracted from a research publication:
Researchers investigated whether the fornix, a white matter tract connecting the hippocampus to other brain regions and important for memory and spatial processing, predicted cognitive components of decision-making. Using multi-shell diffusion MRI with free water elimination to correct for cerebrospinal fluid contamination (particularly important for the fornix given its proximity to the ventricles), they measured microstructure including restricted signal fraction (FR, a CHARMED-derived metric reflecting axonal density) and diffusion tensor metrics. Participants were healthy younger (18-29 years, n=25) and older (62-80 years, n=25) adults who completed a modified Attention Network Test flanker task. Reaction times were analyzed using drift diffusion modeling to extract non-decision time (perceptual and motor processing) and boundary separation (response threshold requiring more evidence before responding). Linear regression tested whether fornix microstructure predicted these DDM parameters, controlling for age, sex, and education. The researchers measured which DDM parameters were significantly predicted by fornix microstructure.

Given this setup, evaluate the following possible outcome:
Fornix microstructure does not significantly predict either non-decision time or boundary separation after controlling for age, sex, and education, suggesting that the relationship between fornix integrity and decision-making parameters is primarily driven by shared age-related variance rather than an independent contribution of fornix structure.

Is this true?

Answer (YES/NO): NO